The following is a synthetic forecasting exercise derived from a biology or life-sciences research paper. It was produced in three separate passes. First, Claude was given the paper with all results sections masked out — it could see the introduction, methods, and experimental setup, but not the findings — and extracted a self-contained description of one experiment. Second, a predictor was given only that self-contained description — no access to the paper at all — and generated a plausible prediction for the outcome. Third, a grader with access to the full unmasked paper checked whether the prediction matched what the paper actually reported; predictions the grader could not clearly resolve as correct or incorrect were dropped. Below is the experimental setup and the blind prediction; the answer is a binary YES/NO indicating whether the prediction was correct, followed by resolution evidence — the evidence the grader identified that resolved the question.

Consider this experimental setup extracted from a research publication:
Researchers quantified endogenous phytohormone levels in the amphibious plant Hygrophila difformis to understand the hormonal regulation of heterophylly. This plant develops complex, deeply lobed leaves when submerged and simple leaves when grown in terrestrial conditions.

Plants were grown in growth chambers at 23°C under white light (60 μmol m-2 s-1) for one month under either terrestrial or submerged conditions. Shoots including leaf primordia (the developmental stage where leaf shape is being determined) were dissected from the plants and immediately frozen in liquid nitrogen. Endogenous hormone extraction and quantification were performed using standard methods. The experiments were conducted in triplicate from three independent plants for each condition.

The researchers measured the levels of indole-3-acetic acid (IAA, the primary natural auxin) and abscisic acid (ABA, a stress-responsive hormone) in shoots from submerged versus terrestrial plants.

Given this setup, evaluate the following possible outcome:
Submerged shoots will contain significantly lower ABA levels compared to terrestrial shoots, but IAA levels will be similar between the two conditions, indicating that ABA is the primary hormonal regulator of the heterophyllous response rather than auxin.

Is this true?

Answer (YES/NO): NO